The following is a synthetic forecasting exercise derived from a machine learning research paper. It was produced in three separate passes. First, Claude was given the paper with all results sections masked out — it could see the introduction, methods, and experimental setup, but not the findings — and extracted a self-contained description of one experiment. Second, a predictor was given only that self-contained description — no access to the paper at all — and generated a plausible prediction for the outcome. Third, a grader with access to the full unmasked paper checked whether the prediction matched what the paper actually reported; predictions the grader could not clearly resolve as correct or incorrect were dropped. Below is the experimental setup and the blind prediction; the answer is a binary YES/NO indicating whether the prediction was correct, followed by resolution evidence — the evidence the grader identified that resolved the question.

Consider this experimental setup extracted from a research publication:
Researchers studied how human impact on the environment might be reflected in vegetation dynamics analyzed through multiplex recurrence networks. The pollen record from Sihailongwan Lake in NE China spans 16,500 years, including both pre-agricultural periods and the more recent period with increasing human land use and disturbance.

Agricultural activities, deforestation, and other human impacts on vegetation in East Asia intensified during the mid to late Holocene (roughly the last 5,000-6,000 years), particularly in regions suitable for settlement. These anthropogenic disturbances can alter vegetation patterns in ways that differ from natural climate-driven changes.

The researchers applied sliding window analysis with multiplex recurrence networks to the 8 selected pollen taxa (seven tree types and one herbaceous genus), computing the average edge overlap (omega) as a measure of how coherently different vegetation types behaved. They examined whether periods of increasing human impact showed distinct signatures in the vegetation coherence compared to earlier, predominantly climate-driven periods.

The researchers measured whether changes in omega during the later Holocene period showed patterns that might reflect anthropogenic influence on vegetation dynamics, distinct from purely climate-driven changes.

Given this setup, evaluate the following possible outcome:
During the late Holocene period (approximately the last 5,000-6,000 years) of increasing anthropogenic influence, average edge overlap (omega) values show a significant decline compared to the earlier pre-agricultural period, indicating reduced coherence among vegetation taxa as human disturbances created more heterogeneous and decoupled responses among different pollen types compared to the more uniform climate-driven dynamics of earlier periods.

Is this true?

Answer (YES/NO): NO